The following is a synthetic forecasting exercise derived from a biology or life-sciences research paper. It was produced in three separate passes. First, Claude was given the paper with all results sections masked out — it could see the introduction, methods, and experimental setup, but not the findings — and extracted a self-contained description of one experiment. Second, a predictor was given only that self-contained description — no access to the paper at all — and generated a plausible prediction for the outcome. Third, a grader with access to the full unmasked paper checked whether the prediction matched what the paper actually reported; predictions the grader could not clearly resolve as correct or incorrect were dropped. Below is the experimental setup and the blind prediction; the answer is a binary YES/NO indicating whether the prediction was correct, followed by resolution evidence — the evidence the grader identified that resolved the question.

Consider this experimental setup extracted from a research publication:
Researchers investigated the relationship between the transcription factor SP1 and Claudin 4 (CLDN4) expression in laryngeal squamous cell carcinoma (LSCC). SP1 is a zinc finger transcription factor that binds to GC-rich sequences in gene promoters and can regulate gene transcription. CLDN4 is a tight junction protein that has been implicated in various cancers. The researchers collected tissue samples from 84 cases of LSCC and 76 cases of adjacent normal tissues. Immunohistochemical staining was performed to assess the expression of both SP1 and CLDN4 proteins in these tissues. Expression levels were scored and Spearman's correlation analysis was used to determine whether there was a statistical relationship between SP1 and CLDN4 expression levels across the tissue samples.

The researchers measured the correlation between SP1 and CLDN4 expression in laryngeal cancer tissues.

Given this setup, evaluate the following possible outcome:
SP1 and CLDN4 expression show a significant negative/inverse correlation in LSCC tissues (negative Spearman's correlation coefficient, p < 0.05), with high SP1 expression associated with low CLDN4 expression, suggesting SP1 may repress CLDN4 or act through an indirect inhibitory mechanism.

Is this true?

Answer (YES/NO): NO